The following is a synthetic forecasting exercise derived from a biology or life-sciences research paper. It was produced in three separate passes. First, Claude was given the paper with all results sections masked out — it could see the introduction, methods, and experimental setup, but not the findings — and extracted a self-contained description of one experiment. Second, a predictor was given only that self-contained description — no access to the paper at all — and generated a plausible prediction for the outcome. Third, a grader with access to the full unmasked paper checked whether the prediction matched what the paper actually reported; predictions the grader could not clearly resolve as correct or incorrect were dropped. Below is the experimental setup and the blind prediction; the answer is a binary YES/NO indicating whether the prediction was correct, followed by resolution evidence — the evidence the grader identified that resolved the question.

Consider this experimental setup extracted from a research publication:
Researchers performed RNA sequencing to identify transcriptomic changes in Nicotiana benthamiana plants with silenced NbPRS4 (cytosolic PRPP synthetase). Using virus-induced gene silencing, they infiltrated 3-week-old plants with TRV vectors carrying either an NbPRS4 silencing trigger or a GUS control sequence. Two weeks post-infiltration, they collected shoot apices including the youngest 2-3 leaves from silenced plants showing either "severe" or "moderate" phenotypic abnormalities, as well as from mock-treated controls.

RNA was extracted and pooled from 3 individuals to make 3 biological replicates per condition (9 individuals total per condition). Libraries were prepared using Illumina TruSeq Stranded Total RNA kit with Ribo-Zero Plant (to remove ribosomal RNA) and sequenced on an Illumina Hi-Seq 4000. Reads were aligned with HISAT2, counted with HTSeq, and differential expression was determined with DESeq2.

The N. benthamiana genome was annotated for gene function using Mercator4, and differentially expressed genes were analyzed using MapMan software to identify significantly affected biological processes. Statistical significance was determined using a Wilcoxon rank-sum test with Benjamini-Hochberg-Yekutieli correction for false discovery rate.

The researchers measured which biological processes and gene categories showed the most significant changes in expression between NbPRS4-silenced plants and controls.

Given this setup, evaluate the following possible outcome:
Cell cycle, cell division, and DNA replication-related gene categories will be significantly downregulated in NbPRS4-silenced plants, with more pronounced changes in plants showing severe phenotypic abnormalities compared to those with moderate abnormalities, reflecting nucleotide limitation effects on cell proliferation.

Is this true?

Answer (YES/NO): NO